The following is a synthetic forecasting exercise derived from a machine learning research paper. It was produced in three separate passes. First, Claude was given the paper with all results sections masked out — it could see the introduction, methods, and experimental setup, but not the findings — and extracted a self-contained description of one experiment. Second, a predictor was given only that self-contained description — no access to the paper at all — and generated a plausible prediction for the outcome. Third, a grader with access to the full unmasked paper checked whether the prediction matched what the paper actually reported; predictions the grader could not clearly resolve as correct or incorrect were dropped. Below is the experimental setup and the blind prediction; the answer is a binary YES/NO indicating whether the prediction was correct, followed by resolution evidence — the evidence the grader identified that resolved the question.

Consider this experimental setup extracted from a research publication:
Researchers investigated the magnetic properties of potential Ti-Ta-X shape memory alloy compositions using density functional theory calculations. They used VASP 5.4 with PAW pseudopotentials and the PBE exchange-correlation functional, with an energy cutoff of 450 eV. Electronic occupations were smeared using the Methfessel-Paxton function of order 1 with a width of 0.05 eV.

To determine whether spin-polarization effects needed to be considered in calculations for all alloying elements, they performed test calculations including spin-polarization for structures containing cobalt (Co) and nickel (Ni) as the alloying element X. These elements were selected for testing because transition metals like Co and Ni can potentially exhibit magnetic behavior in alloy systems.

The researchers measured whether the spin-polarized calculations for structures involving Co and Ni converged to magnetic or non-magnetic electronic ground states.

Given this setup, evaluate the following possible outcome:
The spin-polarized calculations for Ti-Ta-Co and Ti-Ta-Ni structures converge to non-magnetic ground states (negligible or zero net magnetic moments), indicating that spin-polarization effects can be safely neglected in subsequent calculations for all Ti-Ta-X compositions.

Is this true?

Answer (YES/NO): YES